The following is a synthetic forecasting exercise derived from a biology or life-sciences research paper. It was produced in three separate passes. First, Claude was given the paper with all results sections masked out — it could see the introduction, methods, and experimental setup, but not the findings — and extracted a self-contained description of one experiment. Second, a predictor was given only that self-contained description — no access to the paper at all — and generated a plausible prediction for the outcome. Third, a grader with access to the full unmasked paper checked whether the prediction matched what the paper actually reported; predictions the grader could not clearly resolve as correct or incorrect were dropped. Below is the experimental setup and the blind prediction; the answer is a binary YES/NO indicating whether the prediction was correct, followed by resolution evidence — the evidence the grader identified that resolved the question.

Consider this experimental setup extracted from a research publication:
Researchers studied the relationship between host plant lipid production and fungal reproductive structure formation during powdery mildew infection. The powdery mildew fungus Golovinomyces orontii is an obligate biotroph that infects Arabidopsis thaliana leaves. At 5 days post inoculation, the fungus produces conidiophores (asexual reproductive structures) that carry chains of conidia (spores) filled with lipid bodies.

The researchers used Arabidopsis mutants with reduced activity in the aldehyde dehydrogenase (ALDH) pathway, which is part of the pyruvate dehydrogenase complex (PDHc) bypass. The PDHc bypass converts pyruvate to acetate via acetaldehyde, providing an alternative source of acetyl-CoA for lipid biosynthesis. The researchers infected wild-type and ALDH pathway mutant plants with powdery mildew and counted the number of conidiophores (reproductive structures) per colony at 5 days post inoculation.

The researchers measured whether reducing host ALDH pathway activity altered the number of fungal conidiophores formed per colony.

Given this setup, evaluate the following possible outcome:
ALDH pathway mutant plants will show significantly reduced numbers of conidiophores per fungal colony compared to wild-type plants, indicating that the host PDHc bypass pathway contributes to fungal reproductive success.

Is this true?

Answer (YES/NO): YES